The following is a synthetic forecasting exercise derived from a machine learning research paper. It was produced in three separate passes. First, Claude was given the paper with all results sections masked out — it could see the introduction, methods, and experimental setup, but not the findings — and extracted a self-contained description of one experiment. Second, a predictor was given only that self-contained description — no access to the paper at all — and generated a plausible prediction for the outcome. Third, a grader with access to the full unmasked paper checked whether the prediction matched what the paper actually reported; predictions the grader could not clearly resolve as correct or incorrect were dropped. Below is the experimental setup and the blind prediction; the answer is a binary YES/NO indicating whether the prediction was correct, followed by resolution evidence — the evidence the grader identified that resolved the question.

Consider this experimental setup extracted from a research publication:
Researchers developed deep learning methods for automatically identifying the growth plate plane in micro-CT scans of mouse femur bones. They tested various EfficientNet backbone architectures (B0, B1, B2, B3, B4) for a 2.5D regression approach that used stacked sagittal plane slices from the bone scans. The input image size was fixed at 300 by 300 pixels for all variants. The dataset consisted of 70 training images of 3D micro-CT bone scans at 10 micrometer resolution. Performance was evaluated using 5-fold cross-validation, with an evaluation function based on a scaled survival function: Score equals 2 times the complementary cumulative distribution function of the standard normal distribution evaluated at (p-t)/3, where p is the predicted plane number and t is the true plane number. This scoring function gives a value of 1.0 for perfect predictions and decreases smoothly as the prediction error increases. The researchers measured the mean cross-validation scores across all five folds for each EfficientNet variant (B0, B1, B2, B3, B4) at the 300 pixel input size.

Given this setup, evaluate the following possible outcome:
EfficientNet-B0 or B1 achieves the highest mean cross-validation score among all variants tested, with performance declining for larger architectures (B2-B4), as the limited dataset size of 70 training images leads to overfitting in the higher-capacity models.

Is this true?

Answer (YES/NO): NO